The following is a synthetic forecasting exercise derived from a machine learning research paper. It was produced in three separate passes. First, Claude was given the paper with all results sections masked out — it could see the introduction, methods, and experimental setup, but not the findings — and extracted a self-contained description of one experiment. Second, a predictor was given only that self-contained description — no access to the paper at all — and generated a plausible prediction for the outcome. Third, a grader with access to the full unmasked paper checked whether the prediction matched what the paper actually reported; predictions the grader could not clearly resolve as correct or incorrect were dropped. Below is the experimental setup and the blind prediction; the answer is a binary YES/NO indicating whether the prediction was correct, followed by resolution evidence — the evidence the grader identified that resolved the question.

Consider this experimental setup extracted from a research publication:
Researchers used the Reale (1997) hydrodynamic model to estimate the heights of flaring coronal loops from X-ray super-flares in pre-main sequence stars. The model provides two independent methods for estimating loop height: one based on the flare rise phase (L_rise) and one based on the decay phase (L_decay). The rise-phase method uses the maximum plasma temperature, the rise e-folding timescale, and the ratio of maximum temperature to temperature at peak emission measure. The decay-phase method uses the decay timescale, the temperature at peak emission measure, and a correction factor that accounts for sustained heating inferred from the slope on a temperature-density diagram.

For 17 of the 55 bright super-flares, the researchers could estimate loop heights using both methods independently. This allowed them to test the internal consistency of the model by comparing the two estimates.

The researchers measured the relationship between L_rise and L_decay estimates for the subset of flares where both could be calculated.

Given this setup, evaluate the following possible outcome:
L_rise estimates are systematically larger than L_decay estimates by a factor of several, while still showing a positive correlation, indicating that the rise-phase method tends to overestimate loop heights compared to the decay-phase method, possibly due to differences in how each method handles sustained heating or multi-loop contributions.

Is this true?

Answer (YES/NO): NO